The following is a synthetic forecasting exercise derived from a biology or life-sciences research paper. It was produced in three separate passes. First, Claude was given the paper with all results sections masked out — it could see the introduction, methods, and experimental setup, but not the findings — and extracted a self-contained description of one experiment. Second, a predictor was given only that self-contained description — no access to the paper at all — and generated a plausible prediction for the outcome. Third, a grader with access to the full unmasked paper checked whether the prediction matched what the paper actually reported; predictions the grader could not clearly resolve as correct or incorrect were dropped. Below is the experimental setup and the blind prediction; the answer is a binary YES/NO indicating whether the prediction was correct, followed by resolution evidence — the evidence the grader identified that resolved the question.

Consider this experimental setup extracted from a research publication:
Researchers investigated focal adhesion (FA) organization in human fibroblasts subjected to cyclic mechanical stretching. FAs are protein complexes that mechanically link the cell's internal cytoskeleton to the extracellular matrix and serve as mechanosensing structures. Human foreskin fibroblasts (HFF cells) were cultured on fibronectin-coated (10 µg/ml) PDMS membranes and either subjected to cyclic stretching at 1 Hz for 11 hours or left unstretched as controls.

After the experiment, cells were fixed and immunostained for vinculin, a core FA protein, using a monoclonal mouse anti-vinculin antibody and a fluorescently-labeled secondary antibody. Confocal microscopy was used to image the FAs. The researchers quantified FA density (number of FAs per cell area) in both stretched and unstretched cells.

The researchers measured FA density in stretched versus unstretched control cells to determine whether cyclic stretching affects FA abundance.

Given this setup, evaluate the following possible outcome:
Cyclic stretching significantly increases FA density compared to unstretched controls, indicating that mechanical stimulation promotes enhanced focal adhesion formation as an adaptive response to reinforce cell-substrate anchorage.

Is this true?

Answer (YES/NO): YES